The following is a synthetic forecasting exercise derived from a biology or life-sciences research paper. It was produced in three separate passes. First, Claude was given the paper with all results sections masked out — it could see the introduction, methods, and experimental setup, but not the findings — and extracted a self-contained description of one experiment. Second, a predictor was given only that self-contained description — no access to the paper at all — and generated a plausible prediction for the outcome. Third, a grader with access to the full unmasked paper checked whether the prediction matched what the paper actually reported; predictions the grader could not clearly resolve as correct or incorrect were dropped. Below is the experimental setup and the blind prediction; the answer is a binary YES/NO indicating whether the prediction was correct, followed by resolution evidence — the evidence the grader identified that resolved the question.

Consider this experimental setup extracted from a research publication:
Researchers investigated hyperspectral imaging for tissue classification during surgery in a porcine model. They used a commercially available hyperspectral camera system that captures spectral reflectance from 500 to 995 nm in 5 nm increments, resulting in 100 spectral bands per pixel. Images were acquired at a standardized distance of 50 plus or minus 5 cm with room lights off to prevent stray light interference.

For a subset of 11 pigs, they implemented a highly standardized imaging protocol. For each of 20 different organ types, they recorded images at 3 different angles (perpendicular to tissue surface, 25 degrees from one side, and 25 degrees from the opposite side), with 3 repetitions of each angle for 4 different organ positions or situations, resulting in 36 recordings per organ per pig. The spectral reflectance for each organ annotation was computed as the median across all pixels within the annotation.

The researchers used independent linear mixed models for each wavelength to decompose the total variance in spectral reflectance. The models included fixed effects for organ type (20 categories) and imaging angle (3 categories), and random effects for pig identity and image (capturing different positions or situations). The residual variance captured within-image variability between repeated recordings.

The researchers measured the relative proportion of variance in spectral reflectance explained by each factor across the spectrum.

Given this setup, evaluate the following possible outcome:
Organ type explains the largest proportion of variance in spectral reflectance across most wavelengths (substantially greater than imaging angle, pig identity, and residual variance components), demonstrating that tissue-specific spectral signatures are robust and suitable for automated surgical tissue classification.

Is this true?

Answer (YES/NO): YES